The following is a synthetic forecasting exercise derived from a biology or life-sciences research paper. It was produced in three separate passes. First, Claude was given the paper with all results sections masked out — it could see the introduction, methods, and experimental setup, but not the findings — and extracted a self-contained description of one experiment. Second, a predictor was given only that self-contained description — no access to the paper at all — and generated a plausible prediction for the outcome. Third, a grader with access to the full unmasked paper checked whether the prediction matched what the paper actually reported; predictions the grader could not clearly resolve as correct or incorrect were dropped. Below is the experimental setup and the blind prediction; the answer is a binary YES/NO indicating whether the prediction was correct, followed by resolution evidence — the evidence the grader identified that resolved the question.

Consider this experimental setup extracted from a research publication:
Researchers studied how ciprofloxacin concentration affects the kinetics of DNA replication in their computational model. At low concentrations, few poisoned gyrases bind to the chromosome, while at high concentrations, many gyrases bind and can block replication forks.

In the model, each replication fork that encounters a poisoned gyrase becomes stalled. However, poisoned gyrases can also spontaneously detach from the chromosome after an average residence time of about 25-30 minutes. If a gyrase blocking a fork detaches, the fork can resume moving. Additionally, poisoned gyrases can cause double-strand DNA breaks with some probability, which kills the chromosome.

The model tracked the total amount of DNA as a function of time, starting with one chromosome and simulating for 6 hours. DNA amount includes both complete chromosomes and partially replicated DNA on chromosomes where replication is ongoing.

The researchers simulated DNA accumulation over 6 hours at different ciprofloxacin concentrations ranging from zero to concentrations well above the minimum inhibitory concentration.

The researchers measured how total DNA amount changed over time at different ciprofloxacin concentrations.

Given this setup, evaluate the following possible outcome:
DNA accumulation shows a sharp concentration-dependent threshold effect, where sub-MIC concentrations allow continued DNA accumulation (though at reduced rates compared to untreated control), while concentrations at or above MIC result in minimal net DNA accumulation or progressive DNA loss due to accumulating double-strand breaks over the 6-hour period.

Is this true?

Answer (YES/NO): NO